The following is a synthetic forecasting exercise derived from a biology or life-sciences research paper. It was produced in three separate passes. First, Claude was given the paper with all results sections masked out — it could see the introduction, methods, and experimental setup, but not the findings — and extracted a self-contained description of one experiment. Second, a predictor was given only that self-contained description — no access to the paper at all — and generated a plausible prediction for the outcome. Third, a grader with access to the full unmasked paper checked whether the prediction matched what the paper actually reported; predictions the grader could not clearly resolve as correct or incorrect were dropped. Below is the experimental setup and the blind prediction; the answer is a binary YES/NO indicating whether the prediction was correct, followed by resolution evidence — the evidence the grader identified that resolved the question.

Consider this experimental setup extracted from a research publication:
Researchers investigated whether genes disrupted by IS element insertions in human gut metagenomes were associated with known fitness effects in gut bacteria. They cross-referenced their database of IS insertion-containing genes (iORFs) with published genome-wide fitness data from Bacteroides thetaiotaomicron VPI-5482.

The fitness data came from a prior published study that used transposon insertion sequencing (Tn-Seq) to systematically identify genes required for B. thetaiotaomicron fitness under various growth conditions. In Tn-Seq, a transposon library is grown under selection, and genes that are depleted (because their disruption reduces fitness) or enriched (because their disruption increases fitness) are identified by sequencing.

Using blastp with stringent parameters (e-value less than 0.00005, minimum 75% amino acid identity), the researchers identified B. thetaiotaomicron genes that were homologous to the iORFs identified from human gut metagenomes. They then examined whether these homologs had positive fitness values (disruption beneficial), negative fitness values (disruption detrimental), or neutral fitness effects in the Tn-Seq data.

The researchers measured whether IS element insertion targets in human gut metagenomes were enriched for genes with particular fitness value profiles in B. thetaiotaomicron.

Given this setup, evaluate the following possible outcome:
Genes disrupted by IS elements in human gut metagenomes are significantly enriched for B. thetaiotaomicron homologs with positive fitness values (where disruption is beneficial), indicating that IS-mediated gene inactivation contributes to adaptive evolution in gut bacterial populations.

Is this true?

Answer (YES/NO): NO